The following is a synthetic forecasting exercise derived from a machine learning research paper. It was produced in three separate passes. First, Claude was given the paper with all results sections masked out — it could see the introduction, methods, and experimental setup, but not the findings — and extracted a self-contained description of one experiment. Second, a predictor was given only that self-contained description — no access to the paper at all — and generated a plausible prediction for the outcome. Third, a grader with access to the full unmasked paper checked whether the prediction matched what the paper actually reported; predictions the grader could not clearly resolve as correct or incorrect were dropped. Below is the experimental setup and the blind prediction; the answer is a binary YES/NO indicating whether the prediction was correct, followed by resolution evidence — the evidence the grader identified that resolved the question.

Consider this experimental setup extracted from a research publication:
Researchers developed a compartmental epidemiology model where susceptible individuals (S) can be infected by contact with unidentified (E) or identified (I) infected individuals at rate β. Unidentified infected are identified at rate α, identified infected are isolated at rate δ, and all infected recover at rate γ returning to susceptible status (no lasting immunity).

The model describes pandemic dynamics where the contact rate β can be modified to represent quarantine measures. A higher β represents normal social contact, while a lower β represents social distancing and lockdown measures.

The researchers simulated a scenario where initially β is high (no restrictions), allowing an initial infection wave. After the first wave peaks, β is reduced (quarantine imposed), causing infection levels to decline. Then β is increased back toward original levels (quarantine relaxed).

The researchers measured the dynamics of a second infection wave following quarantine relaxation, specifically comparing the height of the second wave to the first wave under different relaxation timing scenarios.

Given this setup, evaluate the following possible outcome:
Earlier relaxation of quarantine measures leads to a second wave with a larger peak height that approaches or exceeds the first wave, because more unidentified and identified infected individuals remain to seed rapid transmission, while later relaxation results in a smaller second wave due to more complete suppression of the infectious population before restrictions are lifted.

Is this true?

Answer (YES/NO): NO